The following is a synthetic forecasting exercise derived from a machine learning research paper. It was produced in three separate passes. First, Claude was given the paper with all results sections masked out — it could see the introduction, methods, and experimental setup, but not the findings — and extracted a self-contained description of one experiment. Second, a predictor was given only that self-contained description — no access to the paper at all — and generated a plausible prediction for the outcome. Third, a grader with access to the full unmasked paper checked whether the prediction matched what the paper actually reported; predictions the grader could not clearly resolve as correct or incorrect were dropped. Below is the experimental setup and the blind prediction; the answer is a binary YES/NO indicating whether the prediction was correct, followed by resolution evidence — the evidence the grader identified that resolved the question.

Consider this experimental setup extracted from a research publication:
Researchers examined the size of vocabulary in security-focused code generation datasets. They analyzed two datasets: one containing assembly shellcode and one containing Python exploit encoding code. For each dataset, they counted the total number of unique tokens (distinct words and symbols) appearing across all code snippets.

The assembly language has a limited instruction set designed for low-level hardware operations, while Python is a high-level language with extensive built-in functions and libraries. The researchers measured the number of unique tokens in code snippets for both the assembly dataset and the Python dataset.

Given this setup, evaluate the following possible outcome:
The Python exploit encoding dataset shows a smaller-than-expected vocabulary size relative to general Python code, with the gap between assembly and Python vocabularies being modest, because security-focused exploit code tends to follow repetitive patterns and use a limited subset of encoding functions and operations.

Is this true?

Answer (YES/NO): NO